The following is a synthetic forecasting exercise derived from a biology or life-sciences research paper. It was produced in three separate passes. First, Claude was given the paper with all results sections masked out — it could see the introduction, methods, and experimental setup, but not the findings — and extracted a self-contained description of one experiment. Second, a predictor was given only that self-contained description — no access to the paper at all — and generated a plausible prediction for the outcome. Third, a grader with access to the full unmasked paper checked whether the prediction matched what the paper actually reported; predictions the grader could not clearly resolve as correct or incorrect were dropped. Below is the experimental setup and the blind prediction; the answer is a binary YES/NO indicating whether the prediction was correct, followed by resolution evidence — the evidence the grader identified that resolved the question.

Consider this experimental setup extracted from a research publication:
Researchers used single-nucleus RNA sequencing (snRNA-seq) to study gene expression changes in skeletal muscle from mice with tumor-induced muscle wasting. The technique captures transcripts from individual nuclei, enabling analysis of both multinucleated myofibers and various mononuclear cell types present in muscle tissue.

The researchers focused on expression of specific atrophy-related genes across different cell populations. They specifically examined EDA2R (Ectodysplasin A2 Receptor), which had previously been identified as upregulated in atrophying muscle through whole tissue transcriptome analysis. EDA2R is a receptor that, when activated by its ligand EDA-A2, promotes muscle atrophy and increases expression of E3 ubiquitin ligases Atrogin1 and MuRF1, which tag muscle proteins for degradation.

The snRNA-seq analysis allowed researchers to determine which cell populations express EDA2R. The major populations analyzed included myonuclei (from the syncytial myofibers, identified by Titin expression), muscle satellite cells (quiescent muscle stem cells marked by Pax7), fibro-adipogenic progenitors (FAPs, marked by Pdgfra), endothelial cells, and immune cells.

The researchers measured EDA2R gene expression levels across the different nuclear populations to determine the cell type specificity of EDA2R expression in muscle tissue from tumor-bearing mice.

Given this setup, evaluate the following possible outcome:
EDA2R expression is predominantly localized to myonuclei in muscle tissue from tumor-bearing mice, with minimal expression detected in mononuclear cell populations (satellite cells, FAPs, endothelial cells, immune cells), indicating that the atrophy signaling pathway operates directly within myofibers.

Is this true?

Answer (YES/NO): YES